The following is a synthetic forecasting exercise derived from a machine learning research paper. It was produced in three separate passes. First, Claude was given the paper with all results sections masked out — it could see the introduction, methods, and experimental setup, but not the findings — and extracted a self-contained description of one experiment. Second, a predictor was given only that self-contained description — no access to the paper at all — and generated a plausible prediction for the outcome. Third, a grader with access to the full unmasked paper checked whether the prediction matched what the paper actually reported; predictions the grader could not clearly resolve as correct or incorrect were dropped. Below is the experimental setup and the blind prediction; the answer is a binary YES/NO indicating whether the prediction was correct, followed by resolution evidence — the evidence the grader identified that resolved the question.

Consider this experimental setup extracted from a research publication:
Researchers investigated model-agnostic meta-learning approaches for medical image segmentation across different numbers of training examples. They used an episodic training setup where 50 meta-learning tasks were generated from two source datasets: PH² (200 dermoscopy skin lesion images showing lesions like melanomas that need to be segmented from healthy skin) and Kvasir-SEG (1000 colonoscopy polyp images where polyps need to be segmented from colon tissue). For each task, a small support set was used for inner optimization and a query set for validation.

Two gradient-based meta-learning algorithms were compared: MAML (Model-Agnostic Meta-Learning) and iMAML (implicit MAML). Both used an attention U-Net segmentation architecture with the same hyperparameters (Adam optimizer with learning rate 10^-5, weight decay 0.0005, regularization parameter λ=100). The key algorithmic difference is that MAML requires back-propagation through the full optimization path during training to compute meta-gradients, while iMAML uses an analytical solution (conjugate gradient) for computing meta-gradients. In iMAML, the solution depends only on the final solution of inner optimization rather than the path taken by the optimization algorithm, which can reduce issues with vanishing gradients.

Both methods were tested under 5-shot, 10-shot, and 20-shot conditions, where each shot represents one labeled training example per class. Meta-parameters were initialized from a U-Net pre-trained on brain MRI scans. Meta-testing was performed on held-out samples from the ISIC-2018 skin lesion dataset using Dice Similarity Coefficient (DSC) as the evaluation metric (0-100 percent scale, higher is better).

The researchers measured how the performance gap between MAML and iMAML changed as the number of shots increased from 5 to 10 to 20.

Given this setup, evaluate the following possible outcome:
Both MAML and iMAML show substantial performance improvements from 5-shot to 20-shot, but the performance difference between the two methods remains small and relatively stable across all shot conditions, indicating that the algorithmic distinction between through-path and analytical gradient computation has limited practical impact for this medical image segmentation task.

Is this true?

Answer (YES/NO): NO